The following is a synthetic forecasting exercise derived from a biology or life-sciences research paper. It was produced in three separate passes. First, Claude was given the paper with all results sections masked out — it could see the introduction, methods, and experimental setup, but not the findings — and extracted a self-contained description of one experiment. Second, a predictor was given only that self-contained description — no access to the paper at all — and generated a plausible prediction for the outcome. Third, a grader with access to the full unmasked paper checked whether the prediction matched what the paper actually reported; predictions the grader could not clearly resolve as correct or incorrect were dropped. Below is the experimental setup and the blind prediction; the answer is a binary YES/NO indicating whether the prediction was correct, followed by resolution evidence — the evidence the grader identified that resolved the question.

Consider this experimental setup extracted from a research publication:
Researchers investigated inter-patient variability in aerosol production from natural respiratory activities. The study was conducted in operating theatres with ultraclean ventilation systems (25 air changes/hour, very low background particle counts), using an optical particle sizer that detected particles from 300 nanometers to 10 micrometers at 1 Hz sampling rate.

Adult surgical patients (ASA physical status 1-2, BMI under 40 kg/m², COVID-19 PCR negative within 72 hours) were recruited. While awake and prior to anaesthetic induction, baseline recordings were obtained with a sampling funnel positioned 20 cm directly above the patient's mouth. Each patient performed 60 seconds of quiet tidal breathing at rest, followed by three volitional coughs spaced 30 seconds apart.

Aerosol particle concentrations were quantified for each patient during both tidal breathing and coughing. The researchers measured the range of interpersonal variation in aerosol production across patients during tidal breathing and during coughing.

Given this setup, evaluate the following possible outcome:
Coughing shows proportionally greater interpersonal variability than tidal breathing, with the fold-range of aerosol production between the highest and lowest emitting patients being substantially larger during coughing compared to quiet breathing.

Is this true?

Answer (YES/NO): NO